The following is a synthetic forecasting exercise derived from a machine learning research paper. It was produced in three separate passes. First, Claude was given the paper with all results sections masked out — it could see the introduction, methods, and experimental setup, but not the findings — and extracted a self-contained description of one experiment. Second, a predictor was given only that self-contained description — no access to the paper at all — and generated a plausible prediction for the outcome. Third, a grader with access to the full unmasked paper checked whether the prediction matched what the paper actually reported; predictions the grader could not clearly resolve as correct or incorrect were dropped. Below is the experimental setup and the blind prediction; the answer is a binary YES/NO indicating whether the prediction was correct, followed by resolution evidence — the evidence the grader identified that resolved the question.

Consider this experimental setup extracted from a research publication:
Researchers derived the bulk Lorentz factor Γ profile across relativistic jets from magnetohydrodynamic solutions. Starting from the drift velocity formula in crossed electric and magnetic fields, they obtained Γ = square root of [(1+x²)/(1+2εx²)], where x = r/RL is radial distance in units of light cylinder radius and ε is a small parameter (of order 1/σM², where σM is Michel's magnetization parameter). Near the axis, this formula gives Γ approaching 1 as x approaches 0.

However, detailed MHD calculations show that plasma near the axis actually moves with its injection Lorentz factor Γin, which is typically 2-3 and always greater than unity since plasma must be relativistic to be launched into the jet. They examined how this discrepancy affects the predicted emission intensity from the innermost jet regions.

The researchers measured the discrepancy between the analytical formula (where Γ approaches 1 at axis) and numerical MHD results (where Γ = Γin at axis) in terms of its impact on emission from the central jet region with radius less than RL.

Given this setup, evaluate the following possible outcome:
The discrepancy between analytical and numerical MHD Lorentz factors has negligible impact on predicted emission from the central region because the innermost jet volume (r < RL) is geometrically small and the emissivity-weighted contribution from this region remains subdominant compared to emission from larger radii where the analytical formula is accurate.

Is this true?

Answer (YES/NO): NO